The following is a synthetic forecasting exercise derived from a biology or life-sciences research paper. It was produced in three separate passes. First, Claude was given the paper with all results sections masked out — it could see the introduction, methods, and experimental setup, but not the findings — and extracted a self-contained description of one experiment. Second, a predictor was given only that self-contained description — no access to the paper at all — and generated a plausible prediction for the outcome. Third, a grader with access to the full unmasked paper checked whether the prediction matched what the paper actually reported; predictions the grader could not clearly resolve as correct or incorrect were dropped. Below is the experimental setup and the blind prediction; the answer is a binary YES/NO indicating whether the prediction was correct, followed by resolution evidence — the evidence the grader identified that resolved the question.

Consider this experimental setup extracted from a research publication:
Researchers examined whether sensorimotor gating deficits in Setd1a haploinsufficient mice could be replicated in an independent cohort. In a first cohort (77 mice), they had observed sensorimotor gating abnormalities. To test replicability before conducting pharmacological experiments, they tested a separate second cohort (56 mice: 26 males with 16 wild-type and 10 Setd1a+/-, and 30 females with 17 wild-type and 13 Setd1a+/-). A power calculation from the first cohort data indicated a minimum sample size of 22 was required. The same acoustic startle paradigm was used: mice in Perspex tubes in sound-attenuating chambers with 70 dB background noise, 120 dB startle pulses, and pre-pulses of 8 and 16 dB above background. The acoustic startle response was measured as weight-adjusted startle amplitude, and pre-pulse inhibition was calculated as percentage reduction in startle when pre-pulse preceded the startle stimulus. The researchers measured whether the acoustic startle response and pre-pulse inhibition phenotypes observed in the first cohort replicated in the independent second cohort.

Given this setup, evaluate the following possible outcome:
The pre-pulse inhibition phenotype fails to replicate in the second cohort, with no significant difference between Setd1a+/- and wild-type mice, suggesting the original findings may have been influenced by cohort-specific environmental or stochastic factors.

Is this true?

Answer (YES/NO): NO